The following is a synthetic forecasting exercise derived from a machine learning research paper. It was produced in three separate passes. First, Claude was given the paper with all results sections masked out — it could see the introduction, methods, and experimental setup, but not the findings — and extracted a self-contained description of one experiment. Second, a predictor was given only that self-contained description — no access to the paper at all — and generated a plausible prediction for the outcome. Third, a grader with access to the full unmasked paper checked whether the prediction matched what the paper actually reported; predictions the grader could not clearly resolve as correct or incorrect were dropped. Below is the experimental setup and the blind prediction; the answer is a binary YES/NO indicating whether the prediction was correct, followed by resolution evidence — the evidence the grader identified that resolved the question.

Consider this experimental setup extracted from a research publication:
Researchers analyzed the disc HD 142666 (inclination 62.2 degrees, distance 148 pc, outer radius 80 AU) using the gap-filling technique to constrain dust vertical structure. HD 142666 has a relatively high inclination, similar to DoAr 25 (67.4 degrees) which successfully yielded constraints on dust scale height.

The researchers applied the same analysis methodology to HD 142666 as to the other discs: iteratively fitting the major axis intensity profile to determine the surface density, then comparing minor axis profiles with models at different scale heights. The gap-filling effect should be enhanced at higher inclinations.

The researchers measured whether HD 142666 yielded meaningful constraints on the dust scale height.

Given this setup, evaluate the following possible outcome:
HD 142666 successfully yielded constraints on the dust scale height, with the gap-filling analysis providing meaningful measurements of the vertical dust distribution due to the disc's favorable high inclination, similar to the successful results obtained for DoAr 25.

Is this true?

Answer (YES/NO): NO